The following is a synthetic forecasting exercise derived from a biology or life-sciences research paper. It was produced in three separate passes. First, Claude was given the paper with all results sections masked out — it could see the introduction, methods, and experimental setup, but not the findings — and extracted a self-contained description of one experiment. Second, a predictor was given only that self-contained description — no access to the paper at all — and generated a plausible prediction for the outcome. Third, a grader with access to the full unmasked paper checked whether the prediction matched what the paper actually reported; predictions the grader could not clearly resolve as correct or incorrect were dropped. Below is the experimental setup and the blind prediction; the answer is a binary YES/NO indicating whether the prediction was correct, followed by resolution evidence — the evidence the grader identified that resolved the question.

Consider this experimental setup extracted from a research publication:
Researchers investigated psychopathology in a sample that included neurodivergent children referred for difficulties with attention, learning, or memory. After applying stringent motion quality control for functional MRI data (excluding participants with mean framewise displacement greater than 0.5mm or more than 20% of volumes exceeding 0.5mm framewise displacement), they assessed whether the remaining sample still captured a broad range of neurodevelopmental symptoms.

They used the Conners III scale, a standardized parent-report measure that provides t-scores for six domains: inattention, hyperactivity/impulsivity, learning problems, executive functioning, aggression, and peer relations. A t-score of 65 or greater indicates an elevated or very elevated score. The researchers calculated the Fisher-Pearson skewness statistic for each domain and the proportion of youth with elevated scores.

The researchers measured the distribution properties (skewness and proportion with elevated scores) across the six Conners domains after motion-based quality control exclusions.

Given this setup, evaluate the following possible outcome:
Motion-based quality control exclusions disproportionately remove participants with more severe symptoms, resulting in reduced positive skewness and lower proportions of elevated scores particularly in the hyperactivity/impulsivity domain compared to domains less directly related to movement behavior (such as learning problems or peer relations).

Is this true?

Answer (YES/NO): NO